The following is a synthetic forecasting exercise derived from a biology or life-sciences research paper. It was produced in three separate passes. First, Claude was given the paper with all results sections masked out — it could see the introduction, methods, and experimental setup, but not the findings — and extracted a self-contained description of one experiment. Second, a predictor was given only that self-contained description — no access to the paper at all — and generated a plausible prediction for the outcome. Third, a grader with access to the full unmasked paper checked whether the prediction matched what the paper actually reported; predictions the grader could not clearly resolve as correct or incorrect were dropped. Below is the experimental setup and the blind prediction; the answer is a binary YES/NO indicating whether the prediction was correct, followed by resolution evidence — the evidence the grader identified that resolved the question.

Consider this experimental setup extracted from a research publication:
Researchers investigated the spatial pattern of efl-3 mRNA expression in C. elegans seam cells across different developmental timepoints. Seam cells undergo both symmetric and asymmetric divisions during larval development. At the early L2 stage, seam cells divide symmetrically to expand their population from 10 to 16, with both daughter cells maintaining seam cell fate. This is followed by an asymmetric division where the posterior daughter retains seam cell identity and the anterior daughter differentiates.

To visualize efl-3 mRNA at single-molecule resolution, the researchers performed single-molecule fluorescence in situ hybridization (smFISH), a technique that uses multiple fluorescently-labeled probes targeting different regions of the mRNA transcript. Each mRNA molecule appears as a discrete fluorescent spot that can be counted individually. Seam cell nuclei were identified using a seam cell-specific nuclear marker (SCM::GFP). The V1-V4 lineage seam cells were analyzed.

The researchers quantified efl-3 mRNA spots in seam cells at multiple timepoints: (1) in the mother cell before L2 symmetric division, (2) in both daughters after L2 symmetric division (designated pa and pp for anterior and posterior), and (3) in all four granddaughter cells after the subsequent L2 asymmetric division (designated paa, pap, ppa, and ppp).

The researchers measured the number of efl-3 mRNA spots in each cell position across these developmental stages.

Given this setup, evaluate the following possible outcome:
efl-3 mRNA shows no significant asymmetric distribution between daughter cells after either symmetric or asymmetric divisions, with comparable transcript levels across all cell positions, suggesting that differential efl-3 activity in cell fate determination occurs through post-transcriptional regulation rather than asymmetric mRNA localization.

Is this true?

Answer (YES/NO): NO